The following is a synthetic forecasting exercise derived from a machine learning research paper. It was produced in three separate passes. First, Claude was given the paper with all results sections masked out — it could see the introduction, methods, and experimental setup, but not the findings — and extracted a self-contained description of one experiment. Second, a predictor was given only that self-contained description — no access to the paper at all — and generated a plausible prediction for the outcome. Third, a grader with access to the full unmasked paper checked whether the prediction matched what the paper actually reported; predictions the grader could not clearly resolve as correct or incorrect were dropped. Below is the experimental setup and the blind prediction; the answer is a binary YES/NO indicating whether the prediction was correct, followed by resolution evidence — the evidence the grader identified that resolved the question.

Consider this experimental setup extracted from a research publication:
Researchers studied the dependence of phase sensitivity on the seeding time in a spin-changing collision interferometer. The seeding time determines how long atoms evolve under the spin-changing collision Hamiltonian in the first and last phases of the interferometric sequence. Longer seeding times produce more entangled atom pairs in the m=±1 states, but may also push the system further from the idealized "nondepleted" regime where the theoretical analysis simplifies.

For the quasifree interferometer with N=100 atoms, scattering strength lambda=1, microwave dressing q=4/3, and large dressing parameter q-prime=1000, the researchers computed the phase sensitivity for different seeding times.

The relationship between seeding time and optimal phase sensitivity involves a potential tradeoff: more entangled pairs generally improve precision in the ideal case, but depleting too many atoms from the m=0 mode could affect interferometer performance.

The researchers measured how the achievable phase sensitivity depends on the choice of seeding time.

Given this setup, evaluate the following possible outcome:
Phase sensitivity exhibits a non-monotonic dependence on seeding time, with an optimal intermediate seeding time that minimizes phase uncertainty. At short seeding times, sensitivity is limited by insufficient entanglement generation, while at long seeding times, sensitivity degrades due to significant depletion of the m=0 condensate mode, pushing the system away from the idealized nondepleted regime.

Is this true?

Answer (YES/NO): NO